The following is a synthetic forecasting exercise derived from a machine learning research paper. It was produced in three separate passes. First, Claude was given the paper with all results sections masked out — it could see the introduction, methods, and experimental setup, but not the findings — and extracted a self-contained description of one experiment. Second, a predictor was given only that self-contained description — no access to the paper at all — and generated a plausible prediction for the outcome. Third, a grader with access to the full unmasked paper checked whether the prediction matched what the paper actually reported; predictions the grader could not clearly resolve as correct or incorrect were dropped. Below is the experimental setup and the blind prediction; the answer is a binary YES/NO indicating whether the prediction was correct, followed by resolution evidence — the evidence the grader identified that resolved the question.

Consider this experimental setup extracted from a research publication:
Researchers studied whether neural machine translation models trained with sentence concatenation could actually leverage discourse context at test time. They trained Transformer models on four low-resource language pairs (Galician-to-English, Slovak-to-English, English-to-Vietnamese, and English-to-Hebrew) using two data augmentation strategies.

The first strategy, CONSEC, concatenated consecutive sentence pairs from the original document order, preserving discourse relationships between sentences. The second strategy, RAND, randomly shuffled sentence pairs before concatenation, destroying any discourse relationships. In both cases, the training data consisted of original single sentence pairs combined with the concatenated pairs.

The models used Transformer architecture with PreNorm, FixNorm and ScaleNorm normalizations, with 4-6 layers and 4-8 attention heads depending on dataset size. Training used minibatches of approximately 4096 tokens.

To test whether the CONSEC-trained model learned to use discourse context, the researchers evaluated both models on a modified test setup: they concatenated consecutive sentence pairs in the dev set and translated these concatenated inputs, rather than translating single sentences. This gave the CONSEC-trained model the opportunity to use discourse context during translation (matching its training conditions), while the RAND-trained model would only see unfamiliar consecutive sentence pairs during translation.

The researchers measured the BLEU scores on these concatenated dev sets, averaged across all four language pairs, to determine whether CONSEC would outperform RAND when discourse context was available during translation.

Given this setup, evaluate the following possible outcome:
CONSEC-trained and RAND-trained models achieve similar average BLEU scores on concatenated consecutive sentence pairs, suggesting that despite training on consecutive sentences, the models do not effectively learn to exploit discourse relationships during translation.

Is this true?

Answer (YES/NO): YES